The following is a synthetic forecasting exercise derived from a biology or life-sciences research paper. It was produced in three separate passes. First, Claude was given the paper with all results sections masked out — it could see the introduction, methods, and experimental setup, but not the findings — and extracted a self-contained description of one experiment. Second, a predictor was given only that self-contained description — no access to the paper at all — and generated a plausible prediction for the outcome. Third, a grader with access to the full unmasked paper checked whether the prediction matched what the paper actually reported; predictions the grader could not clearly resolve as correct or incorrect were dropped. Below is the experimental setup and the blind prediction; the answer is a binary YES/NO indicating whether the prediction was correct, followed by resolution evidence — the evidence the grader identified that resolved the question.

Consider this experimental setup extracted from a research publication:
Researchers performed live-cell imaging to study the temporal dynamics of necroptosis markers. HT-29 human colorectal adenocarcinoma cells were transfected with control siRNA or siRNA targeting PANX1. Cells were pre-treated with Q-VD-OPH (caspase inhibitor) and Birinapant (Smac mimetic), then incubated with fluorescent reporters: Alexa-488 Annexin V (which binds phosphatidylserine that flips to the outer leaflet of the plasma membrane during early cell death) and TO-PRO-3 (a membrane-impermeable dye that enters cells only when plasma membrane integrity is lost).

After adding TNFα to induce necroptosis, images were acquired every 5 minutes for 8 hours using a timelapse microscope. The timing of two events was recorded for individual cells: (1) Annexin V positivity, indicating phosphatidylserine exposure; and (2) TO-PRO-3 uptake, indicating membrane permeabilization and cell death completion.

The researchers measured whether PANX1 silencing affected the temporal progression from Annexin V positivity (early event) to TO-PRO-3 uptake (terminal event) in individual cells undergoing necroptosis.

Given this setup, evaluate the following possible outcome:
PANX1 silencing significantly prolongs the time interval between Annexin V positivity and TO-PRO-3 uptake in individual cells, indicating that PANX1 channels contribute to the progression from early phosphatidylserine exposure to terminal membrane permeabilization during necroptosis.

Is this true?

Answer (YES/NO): NO